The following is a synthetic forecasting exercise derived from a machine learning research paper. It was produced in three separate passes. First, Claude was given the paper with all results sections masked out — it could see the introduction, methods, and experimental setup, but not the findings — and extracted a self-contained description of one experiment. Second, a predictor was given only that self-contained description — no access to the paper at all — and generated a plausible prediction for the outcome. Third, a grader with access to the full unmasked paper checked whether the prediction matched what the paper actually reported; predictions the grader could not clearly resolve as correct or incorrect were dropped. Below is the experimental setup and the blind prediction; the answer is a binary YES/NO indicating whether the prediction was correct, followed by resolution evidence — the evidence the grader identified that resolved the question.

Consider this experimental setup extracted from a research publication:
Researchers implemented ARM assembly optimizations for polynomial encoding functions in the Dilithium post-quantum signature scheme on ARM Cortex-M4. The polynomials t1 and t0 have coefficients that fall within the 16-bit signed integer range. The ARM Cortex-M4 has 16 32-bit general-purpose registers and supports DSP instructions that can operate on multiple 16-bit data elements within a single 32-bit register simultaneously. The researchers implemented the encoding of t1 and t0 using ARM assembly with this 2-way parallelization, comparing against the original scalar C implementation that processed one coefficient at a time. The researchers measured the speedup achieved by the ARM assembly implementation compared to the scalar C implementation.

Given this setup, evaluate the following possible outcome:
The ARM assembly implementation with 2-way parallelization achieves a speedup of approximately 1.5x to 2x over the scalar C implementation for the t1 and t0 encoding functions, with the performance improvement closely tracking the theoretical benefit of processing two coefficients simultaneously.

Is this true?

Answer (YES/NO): NO